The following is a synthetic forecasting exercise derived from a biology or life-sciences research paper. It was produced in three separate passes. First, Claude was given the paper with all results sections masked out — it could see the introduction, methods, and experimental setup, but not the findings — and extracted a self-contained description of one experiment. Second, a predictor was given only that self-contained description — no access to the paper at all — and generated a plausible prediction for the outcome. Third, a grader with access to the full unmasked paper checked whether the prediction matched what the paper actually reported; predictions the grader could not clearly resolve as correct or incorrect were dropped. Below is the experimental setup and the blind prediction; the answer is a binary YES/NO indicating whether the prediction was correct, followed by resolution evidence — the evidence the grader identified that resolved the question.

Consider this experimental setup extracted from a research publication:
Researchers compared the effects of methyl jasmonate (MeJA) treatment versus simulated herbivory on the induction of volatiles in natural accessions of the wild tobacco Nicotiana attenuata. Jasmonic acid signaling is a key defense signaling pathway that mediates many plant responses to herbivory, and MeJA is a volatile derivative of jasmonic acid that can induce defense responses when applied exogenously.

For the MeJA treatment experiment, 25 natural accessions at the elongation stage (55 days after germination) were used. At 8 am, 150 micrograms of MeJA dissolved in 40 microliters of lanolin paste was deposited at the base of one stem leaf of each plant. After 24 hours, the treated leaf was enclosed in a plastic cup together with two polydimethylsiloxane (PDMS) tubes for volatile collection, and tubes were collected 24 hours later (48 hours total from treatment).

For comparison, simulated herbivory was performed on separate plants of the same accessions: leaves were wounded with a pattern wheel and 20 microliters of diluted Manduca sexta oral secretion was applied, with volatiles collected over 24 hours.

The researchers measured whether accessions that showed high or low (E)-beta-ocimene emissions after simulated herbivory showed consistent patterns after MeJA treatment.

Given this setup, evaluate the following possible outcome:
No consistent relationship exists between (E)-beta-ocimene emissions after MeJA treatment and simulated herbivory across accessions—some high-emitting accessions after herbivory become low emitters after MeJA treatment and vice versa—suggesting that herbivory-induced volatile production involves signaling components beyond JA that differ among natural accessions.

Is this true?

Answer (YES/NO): NO